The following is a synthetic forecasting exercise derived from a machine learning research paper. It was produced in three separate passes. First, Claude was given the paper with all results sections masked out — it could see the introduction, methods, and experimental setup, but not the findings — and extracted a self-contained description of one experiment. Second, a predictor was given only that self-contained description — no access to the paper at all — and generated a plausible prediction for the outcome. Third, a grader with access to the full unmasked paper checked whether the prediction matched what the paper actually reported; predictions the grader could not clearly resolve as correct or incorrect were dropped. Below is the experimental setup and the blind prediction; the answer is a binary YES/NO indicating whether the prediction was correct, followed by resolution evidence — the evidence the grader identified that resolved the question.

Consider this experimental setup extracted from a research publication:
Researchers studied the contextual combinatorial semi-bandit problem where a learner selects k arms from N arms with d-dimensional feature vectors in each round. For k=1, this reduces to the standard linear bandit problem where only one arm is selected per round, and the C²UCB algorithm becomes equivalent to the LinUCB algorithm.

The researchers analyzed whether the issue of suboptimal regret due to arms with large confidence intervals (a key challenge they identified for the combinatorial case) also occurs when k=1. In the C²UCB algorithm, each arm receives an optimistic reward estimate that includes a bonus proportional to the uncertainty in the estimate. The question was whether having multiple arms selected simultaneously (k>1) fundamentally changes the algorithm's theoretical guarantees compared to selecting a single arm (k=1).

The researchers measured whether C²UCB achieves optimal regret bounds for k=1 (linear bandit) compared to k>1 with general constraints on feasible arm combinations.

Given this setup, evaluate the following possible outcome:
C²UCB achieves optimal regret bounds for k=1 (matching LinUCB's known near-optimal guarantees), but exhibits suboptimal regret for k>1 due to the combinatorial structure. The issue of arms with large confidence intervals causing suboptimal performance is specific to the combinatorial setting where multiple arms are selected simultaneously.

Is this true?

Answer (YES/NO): NO